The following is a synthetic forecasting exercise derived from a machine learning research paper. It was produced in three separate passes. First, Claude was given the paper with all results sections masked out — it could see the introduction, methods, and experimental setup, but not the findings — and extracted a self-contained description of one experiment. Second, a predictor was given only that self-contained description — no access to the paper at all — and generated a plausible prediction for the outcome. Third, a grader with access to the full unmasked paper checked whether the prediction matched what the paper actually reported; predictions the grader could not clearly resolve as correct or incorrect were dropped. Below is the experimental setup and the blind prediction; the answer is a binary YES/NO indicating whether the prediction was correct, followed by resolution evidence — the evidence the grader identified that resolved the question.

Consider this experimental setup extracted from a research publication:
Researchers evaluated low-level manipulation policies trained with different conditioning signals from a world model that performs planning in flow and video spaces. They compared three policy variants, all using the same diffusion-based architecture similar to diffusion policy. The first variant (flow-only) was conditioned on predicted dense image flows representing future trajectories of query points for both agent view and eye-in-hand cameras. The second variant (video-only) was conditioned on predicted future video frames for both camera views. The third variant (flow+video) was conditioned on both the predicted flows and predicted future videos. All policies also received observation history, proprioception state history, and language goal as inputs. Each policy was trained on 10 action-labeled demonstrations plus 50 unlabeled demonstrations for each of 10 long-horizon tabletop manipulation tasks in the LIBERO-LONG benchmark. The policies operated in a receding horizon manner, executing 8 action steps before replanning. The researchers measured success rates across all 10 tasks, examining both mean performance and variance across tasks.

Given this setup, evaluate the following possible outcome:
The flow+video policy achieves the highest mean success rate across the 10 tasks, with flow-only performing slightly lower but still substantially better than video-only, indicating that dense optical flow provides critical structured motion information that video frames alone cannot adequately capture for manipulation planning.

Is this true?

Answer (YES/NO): NO